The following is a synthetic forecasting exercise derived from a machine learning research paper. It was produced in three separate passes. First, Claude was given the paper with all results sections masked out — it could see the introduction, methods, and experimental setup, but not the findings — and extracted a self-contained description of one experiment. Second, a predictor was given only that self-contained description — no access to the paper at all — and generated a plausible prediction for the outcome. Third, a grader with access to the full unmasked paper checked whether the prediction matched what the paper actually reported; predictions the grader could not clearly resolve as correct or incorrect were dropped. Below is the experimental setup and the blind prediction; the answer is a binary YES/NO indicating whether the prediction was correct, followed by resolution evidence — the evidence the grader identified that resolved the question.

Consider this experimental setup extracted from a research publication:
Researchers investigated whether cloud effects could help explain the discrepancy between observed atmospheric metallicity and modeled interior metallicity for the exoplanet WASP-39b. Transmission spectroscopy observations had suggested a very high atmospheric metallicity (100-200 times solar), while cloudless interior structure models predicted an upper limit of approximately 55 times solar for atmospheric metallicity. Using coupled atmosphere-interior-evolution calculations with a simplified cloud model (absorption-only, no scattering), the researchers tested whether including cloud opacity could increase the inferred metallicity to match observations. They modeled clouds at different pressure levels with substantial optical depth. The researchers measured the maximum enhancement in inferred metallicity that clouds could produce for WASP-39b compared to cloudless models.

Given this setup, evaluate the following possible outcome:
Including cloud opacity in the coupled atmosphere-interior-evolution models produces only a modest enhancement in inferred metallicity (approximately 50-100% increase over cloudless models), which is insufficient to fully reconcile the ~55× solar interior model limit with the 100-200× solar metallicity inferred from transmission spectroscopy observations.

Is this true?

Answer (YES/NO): YES